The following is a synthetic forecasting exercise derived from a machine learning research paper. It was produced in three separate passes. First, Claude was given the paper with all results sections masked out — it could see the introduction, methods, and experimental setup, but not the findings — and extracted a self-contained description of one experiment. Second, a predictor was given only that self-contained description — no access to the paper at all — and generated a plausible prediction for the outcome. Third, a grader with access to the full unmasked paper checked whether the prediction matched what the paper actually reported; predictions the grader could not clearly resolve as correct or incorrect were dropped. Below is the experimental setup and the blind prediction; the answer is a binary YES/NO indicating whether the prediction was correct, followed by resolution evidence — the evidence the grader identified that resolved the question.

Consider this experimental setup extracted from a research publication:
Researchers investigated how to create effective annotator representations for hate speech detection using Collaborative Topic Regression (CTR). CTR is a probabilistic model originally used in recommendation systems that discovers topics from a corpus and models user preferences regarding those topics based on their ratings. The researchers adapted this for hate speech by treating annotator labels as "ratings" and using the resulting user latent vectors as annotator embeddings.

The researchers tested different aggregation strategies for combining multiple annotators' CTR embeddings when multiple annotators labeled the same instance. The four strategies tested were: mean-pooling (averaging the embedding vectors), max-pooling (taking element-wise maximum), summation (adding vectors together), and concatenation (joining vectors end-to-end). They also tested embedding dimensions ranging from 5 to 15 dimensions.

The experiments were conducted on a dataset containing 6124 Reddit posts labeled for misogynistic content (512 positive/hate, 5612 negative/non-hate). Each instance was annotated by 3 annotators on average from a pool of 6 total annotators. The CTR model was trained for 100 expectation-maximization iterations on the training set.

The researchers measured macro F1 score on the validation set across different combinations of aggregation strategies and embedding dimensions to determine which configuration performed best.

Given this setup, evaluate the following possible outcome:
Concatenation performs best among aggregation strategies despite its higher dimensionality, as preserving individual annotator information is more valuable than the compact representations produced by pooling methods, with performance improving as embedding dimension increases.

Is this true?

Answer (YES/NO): NO